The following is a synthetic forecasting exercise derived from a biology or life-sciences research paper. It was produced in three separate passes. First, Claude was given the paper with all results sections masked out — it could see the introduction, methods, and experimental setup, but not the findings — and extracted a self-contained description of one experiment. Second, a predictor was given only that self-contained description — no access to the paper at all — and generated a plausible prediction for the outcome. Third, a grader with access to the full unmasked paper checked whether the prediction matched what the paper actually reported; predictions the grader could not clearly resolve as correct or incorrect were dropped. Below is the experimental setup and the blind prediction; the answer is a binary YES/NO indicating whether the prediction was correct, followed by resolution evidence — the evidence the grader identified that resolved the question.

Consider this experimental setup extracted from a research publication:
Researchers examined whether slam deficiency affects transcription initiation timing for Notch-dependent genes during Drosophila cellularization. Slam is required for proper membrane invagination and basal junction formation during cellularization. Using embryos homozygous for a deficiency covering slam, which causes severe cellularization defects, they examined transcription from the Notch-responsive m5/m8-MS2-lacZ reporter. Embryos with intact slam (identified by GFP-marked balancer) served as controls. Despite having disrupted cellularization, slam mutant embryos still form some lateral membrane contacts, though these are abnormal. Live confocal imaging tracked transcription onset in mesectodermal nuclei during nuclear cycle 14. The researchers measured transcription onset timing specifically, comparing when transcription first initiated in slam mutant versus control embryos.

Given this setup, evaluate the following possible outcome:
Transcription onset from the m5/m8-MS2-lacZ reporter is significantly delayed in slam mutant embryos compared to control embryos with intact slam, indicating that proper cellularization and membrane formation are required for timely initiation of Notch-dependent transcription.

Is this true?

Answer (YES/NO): NO